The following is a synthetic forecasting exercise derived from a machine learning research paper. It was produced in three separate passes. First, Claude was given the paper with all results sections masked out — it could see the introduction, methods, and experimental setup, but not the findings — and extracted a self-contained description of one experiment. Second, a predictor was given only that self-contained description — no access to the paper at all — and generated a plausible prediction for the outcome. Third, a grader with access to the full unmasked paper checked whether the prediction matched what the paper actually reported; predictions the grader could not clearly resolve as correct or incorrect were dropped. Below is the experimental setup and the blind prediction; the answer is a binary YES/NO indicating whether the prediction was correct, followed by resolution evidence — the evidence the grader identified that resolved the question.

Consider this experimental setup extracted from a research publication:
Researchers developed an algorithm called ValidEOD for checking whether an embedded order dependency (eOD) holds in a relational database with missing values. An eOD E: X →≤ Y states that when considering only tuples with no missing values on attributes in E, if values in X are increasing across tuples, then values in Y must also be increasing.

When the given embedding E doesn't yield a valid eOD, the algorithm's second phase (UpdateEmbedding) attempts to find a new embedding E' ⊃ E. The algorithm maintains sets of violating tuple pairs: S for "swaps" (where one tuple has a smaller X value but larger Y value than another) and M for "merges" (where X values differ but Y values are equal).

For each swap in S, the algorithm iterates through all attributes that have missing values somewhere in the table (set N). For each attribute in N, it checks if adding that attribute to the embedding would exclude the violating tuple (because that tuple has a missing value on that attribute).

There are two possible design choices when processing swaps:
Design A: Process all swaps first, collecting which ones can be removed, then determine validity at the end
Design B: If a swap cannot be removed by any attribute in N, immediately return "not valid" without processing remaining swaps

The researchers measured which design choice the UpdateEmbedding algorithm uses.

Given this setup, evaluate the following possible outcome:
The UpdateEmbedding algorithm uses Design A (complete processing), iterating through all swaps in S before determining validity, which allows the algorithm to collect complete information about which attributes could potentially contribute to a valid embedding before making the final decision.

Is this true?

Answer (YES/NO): NO